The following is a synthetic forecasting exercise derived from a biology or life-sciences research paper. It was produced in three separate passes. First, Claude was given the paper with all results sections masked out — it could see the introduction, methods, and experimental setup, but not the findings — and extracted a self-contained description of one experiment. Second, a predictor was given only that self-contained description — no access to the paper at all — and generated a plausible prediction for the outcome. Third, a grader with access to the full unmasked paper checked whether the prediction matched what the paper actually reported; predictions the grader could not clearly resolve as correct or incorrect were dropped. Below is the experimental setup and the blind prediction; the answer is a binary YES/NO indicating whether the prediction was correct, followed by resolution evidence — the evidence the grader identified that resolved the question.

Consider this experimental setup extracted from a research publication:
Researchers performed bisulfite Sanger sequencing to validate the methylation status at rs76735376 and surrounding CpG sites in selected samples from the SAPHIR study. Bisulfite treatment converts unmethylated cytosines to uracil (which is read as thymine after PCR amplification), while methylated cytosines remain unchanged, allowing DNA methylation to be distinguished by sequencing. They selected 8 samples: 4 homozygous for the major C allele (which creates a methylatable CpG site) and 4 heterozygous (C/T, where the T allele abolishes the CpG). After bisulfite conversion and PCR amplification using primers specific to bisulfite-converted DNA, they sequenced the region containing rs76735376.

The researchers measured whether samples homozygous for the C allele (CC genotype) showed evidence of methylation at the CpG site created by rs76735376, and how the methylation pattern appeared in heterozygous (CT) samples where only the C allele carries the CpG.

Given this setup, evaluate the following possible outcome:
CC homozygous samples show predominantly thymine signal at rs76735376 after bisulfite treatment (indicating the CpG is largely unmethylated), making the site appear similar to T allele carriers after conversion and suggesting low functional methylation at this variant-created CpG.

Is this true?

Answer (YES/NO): NO